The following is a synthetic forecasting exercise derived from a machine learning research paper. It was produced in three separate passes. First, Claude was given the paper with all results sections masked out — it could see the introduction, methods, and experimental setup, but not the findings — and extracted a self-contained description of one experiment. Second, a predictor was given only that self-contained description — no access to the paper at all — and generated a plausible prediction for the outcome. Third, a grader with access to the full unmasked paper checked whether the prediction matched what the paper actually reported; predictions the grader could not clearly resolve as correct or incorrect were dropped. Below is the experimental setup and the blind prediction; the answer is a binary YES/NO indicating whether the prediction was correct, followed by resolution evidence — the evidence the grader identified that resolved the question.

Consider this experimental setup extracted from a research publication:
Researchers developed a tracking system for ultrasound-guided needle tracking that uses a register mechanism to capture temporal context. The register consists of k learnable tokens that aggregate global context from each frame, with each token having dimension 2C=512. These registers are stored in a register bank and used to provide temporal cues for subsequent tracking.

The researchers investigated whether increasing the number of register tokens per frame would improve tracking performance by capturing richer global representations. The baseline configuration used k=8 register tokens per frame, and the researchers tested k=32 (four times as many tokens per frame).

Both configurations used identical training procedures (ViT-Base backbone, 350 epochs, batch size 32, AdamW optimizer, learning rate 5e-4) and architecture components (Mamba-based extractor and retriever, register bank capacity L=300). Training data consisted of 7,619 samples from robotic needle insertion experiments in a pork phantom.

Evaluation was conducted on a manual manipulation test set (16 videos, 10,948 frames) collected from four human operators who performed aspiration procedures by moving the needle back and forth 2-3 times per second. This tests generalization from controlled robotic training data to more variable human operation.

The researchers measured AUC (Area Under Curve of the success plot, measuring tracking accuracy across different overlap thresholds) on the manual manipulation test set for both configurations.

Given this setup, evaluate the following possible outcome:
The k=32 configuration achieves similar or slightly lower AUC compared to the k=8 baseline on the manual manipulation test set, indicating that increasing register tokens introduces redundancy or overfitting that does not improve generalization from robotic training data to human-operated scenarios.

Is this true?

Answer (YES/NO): NO